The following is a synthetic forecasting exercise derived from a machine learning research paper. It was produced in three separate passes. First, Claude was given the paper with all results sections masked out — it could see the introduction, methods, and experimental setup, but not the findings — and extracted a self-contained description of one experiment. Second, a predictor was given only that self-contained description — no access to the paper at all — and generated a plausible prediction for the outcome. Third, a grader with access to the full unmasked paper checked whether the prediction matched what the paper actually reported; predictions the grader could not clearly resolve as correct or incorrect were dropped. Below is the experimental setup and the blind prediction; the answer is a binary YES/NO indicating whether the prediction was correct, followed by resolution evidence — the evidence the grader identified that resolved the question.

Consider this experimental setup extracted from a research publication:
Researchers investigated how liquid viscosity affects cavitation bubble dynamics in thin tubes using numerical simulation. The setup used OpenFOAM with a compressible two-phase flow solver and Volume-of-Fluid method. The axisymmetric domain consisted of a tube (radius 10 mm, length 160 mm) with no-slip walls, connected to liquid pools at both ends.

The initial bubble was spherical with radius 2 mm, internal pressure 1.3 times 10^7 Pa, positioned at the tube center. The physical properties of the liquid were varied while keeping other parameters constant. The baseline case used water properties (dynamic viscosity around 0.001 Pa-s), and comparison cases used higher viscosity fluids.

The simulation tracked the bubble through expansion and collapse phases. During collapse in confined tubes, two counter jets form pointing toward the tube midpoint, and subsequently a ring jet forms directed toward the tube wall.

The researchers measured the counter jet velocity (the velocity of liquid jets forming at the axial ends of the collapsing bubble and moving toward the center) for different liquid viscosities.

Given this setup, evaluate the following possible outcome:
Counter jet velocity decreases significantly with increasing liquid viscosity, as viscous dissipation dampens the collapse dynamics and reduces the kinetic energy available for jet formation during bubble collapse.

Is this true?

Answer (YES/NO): YES